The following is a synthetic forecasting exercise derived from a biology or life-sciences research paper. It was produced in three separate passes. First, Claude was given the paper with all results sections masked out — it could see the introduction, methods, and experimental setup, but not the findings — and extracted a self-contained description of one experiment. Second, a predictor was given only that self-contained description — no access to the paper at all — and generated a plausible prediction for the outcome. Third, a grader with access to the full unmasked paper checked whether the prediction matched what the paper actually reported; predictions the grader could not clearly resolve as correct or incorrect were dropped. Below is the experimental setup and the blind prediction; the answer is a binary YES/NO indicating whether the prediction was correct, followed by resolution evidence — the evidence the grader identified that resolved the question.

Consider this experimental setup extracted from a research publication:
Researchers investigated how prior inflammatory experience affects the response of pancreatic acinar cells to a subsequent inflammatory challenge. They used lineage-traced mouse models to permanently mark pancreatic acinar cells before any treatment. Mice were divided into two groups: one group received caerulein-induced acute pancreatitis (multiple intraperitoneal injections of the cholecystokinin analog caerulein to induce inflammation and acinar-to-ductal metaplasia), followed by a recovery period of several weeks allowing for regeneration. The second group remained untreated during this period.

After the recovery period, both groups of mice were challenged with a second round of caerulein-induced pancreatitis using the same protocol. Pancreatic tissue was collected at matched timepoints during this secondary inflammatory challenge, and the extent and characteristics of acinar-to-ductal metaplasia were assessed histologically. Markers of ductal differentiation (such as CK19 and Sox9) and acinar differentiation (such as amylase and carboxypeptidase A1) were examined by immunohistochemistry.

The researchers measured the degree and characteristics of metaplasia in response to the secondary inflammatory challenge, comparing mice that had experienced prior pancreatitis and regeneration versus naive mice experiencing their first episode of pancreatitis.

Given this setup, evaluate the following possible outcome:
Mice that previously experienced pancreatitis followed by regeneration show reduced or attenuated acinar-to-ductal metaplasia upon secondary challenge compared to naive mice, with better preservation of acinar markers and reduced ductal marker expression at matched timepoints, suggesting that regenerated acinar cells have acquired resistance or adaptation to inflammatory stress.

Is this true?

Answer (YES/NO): YES